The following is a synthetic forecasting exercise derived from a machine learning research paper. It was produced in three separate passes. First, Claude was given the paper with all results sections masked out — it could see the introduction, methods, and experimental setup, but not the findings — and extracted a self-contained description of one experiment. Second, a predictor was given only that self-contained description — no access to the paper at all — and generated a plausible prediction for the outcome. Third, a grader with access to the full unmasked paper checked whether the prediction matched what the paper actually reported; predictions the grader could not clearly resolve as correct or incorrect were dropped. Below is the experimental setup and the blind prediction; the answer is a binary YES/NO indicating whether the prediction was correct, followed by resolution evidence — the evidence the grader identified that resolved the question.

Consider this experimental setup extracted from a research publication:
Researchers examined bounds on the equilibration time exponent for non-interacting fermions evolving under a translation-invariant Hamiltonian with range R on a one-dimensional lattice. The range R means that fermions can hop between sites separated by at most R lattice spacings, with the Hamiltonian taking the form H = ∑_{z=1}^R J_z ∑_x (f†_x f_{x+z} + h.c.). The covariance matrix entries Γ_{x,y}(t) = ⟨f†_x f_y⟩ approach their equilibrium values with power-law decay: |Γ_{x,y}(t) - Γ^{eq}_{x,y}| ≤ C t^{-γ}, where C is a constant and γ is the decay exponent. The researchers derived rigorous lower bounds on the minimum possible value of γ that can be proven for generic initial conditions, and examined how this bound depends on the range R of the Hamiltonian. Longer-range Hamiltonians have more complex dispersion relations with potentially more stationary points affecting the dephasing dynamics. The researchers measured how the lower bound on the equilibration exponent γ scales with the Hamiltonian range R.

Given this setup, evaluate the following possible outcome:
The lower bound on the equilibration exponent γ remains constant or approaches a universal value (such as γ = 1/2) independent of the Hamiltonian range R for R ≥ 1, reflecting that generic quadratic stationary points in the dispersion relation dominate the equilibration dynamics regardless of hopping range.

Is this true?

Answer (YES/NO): NO